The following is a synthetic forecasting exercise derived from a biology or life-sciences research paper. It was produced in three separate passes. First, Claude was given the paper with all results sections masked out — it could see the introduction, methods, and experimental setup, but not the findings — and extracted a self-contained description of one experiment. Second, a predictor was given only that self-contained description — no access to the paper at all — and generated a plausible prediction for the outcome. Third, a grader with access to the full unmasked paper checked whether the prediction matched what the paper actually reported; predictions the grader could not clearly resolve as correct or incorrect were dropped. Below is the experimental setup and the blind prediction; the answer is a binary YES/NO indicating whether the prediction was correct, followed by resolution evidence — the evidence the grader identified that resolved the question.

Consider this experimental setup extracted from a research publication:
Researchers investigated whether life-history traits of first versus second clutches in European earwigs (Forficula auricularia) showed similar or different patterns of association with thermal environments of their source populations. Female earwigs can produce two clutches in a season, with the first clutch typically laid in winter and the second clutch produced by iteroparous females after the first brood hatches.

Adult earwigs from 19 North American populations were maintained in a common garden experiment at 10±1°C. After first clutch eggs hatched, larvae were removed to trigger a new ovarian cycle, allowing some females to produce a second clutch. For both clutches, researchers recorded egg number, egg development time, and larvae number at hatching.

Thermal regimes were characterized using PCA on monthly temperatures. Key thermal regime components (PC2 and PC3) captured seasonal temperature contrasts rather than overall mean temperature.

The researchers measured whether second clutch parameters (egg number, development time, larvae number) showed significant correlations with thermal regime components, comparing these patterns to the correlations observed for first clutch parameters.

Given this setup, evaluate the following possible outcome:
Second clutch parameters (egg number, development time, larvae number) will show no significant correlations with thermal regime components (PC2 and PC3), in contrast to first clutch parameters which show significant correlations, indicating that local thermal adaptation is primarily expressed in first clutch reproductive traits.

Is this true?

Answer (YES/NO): NO